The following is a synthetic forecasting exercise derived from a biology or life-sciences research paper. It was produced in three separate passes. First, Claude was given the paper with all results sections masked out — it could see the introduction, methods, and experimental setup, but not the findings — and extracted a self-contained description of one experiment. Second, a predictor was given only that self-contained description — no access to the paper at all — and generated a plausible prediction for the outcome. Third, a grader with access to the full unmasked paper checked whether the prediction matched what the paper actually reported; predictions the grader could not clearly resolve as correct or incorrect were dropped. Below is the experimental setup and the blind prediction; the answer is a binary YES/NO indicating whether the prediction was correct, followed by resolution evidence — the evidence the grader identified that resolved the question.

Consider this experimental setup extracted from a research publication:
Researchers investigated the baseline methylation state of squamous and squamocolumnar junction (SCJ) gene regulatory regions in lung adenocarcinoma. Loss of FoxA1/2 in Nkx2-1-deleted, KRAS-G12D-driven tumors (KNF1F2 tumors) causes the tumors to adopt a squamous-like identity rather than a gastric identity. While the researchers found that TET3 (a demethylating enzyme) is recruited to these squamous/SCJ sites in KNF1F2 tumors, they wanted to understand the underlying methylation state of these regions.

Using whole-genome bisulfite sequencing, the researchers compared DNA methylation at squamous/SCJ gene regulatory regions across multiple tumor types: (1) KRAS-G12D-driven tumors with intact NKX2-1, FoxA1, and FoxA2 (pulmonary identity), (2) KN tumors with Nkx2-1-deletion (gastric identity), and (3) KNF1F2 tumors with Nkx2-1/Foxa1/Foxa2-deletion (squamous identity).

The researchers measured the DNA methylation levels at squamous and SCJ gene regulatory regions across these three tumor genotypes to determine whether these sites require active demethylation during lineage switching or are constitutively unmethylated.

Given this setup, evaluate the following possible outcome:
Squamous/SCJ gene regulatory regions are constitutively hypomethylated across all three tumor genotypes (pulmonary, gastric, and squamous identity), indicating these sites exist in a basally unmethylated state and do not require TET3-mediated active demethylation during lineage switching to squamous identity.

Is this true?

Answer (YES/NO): YES